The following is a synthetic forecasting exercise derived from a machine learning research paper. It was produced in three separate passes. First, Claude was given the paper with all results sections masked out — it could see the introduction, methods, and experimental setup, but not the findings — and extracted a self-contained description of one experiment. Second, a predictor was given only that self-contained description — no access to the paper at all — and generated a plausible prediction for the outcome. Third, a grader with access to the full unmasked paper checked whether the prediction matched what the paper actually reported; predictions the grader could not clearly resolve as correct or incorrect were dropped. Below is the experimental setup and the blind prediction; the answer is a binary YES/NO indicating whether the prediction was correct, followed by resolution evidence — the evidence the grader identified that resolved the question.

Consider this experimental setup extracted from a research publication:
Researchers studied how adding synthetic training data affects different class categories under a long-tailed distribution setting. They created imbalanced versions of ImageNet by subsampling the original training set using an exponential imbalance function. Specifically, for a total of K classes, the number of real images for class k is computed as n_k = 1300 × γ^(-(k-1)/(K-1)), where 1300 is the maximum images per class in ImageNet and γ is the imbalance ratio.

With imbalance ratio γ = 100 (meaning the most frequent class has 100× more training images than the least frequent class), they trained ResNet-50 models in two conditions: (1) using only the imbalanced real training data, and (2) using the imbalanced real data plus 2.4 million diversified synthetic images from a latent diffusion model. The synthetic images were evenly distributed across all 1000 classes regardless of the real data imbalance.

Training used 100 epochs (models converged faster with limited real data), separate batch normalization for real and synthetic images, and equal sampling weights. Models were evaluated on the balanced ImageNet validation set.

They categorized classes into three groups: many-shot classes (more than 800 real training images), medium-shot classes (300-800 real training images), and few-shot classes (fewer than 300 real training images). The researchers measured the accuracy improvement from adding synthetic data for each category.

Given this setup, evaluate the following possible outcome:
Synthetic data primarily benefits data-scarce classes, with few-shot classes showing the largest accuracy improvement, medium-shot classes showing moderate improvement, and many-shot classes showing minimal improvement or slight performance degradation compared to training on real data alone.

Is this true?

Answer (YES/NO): NO